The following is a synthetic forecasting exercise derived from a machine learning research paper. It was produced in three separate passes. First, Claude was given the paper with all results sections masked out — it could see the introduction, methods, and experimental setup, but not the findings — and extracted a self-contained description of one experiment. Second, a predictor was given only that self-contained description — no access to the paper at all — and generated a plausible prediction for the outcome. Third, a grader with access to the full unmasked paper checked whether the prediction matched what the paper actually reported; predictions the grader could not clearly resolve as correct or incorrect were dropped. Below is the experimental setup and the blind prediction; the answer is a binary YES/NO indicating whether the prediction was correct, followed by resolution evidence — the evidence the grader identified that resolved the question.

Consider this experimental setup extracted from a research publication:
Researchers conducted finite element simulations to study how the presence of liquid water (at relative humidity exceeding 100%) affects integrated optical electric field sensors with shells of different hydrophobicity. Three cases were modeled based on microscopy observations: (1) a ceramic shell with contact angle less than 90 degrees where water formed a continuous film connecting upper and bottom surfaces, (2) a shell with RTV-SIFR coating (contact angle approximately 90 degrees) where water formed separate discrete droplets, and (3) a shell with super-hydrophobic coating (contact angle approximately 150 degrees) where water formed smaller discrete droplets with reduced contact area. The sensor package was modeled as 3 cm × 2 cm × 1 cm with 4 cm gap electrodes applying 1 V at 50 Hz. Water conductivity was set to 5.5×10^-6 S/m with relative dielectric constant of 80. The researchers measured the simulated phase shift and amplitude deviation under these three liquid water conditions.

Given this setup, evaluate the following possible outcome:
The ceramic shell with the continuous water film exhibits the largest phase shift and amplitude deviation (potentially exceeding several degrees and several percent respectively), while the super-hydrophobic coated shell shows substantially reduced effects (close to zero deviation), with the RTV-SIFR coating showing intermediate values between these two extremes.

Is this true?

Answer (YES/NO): NO